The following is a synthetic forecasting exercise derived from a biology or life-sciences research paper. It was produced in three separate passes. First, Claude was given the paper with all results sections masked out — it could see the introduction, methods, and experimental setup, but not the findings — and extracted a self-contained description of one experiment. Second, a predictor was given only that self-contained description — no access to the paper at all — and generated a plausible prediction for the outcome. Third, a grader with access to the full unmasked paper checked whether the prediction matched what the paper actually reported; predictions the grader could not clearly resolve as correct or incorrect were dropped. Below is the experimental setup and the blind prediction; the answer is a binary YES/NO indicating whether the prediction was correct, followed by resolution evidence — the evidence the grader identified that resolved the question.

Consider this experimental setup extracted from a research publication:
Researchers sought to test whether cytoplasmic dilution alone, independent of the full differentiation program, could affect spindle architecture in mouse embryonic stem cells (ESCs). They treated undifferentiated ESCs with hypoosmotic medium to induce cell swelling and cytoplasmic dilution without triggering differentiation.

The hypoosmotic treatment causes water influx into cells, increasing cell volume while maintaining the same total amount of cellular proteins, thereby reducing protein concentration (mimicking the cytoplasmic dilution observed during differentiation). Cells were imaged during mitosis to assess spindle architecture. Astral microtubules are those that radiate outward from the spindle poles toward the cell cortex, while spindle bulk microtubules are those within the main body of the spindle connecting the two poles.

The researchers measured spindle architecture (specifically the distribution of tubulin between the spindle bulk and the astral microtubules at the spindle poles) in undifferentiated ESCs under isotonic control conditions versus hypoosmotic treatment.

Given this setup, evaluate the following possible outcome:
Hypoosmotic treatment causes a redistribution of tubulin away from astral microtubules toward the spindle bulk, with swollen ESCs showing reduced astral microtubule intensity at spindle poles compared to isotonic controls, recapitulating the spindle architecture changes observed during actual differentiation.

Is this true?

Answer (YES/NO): NO